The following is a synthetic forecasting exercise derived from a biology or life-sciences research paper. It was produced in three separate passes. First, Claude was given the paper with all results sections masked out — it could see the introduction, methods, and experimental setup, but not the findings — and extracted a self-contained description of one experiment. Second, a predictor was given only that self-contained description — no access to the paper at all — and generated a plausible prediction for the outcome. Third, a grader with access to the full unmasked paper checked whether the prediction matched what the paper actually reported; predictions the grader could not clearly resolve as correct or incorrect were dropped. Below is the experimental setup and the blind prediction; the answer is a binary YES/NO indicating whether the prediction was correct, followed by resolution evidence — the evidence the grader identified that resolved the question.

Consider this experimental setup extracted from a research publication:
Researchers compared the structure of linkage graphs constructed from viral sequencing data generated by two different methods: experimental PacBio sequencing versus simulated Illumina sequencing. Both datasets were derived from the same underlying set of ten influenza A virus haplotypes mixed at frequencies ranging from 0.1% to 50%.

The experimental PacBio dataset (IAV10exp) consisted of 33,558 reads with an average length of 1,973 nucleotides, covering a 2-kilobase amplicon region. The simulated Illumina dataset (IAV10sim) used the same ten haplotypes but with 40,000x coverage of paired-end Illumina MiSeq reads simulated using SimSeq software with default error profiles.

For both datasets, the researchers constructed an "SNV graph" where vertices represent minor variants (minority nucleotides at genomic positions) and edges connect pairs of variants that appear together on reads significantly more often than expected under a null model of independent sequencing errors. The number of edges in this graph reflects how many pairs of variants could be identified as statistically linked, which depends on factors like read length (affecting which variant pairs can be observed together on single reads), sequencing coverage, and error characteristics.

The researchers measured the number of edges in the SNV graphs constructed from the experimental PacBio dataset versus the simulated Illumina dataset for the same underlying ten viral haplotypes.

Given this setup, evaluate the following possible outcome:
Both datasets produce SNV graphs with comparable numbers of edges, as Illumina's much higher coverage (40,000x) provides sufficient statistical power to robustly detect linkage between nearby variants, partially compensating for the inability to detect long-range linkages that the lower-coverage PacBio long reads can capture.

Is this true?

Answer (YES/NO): NO